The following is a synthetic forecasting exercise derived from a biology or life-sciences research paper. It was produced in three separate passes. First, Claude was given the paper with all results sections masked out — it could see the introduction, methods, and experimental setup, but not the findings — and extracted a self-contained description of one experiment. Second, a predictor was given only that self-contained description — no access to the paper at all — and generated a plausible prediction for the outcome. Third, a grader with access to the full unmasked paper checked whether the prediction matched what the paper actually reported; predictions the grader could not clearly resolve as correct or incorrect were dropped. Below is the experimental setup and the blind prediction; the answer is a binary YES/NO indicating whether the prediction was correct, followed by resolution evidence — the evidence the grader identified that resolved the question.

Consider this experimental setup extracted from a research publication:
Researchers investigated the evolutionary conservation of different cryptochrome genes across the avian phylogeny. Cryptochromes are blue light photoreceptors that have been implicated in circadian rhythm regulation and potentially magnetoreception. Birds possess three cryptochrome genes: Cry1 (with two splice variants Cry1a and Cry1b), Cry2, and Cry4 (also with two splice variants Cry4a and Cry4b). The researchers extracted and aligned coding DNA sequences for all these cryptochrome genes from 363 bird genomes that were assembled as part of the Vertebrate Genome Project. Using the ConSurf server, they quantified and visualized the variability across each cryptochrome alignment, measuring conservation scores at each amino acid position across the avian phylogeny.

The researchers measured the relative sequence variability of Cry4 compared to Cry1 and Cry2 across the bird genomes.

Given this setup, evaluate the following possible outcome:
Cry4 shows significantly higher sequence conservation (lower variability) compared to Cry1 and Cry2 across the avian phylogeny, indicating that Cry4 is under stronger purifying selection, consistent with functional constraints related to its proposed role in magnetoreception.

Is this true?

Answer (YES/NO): NO